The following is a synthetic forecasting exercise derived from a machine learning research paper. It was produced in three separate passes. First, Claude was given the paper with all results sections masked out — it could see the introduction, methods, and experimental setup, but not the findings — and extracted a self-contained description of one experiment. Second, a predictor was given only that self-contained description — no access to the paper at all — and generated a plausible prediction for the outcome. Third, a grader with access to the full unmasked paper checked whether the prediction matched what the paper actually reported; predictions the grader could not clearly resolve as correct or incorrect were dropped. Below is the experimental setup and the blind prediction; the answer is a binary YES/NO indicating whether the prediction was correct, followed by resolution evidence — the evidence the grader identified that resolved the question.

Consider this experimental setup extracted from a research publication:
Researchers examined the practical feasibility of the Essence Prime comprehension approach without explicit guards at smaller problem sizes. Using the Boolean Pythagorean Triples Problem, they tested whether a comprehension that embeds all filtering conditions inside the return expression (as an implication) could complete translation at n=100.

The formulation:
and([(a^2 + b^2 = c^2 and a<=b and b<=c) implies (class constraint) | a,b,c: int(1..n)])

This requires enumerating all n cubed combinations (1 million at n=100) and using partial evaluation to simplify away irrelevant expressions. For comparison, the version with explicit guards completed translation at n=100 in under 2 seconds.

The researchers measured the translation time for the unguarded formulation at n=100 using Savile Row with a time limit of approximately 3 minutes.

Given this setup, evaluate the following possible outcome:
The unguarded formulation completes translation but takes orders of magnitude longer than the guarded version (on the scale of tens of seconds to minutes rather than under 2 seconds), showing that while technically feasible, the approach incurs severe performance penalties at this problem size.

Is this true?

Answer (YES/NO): YES